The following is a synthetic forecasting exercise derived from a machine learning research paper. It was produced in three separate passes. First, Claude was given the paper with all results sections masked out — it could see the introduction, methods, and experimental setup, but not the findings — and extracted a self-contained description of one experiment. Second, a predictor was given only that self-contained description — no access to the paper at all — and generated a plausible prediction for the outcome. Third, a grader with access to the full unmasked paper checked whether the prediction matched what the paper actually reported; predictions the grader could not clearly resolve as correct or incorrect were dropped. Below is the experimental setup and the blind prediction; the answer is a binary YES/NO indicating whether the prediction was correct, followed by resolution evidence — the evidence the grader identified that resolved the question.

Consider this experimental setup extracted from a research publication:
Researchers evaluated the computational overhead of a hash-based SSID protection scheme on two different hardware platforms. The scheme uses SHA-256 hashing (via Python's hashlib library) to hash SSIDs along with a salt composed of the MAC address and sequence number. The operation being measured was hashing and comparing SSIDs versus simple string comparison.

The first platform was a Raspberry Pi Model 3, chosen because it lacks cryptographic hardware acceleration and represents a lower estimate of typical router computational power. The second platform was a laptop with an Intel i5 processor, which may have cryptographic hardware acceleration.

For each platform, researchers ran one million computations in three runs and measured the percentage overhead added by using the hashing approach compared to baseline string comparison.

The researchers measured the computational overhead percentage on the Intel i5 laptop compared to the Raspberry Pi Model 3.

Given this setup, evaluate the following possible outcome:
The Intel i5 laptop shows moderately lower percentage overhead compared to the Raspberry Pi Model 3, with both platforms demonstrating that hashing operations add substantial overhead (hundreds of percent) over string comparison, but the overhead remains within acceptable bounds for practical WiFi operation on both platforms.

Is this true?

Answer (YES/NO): NO